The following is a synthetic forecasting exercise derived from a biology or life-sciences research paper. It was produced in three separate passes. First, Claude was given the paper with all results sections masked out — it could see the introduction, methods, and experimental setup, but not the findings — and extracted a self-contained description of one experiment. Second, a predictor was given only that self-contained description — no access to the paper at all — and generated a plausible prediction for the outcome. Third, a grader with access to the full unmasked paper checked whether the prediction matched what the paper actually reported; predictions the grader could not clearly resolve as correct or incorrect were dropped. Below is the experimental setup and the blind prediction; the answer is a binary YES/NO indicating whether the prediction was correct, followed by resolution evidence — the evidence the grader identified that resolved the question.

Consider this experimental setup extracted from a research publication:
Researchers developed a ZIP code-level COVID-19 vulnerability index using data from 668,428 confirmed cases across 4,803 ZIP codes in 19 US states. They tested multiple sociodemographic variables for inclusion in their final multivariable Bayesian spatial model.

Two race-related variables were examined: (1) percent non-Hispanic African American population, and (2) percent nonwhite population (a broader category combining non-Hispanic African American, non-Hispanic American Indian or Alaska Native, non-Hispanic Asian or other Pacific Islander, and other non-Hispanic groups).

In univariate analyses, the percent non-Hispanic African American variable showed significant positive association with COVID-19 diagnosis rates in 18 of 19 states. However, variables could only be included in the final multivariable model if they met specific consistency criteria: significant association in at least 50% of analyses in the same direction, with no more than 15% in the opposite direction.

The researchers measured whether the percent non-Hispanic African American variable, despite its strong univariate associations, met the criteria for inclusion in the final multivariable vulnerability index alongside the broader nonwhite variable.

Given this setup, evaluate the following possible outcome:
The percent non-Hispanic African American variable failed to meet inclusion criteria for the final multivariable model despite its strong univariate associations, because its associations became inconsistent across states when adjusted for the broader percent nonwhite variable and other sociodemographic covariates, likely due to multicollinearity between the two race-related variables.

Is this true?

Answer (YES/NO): NO